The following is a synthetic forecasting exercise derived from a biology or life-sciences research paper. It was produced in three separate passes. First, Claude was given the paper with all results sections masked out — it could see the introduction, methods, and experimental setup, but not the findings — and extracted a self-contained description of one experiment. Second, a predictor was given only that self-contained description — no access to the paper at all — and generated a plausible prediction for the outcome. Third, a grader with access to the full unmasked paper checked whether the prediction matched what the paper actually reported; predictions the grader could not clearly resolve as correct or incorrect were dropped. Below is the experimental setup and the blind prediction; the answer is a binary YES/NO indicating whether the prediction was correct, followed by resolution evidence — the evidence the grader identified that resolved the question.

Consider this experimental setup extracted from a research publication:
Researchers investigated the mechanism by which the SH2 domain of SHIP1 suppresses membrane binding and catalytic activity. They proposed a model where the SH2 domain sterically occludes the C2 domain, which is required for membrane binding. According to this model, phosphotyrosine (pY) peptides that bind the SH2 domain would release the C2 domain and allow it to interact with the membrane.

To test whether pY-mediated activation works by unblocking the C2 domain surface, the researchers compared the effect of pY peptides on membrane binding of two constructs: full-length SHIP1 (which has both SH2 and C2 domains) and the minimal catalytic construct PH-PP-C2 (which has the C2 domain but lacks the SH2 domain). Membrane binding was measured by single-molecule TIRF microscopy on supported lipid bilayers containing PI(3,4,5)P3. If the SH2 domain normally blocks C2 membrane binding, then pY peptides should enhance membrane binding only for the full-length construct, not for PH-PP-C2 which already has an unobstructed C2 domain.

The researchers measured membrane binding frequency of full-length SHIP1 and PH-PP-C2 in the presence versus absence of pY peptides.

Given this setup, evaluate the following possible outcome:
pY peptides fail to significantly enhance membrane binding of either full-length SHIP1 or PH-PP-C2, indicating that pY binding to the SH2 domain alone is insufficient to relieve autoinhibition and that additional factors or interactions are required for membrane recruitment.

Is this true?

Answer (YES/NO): NO